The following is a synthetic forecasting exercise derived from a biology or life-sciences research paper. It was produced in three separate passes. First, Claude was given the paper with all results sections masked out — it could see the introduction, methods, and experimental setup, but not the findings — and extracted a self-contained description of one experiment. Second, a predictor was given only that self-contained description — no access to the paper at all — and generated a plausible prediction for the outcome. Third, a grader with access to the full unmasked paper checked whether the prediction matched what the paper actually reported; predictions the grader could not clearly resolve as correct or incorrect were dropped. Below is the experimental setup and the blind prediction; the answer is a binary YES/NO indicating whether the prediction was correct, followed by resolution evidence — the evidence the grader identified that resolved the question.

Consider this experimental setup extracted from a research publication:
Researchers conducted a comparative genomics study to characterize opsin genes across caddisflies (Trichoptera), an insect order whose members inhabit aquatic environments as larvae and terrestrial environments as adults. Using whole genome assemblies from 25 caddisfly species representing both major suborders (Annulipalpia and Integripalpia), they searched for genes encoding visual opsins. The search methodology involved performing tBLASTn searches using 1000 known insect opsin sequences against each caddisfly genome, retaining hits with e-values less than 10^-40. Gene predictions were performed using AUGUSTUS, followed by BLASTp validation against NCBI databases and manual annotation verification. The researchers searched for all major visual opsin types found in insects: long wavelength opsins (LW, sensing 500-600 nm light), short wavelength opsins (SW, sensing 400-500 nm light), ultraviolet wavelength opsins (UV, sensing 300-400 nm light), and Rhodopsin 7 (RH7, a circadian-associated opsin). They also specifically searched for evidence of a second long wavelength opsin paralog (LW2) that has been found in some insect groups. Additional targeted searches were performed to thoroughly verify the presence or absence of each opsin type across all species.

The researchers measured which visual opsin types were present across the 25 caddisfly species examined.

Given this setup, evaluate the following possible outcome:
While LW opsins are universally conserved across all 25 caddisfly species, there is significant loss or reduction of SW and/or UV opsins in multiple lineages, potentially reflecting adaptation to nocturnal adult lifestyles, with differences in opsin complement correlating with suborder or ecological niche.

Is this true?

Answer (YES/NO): NO